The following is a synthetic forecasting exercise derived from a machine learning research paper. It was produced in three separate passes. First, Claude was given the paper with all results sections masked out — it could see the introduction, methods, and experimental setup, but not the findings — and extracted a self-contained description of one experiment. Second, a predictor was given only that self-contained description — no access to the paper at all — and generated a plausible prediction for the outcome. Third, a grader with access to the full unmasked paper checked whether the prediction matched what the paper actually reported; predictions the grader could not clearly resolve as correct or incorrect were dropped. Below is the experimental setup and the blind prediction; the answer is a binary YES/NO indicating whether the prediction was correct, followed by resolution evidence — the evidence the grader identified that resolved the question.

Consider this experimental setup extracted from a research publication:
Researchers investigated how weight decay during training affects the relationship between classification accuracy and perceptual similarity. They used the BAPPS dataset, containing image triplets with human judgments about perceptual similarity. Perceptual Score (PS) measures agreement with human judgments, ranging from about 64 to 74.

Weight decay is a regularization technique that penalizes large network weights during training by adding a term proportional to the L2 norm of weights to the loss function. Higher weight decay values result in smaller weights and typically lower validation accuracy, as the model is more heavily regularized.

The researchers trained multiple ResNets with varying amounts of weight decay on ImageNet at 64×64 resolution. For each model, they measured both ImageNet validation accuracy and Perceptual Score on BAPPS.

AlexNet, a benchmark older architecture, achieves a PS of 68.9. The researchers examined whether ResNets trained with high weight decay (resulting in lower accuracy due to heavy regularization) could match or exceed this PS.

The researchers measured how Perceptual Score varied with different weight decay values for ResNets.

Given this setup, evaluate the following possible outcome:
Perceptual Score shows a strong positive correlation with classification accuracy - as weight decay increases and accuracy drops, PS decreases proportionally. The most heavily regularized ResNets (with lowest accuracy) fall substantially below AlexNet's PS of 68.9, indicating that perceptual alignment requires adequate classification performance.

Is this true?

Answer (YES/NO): NO